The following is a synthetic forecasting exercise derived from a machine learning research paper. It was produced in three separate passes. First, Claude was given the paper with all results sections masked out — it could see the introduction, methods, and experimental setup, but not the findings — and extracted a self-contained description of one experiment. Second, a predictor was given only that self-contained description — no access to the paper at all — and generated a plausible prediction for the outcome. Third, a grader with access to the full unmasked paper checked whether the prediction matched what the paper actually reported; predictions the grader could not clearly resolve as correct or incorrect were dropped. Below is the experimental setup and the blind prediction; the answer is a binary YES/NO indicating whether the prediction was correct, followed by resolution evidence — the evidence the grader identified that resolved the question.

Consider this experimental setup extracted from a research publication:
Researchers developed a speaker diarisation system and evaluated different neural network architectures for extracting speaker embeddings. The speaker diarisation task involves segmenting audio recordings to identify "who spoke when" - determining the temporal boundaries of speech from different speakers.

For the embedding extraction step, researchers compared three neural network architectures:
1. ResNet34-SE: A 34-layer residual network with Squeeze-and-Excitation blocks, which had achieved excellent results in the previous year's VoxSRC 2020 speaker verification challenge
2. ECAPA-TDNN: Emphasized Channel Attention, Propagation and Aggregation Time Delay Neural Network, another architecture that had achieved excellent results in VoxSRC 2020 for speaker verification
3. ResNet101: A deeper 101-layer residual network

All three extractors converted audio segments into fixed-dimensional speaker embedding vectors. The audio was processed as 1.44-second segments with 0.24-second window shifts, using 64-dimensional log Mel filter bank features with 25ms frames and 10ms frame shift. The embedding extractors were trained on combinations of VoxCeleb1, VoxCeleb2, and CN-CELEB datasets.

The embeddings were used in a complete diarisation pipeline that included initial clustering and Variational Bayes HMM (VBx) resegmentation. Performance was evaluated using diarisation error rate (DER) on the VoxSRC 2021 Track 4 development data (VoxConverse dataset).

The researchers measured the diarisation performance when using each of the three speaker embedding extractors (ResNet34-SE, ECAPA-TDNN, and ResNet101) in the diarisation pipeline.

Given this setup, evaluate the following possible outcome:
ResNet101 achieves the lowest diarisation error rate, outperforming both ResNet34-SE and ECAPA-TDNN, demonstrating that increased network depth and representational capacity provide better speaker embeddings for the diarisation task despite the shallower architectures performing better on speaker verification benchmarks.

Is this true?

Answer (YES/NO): YES